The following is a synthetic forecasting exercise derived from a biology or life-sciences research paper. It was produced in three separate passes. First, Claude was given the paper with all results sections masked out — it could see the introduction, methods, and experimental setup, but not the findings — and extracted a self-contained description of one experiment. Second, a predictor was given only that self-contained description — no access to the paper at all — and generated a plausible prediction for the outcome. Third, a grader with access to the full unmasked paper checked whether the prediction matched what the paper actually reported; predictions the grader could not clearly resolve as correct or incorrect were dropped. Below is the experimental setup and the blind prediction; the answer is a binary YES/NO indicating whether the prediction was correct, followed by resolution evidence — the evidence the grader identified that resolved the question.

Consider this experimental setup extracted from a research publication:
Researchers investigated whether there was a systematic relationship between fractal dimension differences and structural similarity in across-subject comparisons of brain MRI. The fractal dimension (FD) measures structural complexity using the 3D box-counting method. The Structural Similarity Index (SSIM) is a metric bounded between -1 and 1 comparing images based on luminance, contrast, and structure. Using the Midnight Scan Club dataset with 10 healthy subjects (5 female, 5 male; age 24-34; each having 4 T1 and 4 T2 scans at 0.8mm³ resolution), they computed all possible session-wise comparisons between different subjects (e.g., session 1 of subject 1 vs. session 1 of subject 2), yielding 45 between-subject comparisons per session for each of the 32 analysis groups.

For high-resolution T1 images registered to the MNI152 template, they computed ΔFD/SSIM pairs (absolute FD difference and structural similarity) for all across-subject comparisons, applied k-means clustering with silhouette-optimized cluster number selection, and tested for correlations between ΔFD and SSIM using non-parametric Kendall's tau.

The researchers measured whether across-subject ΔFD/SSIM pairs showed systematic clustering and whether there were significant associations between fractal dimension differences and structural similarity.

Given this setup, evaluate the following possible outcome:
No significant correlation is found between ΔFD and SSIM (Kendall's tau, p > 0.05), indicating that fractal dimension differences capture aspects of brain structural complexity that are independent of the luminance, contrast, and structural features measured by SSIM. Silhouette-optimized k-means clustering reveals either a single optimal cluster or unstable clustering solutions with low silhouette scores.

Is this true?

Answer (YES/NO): NO